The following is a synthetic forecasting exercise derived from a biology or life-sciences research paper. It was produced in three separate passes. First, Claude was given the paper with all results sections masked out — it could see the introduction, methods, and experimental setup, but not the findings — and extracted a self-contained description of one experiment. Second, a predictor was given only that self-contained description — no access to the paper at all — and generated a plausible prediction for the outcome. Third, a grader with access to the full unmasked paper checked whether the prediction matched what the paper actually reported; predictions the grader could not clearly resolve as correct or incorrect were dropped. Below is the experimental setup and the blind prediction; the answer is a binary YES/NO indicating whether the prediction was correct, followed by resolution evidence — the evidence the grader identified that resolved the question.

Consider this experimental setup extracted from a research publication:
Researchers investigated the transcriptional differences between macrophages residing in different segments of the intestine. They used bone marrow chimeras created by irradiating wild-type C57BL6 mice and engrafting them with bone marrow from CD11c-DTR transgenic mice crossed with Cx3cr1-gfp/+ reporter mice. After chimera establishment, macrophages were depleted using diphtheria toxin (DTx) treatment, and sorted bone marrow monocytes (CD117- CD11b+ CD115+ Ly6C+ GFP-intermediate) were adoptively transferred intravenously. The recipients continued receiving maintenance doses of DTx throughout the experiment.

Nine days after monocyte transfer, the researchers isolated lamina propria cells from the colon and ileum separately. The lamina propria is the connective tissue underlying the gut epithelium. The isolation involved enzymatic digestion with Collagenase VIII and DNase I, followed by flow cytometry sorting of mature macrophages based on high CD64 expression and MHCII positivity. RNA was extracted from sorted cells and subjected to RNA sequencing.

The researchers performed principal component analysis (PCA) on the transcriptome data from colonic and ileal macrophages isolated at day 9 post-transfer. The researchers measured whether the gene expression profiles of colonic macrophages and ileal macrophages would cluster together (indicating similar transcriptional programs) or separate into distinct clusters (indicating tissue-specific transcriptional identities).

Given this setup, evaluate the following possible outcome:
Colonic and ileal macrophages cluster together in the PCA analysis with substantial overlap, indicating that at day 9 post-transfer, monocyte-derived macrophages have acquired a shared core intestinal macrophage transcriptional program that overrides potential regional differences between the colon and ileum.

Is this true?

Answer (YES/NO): NO